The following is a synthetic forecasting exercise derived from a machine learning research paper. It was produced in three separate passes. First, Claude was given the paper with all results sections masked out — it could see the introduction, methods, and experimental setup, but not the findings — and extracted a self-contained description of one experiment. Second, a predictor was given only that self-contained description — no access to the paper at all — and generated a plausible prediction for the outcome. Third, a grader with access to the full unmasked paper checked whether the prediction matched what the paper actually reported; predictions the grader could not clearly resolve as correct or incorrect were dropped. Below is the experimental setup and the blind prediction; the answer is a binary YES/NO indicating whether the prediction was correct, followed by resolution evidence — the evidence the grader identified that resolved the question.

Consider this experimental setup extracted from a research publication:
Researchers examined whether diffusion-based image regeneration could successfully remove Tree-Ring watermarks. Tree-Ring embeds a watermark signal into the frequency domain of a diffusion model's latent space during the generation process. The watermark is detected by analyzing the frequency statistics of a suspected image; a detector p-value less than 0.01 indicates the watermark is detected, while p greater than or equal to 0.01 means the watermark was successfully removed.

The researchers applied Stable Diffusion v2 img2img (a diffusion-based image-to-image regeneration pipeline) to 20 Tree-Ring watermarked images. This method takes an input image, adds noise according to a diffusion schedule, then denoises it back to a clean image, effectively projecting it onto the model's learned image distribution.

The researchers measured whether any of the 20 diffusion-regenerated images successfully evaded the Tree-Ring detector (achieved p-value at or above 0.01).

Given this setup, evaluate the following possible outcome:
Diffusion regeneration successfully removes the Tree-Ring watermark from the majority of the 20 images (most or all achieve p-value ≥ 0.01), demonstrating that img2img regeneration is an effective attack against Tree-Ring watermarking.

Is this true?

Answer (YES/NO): NO